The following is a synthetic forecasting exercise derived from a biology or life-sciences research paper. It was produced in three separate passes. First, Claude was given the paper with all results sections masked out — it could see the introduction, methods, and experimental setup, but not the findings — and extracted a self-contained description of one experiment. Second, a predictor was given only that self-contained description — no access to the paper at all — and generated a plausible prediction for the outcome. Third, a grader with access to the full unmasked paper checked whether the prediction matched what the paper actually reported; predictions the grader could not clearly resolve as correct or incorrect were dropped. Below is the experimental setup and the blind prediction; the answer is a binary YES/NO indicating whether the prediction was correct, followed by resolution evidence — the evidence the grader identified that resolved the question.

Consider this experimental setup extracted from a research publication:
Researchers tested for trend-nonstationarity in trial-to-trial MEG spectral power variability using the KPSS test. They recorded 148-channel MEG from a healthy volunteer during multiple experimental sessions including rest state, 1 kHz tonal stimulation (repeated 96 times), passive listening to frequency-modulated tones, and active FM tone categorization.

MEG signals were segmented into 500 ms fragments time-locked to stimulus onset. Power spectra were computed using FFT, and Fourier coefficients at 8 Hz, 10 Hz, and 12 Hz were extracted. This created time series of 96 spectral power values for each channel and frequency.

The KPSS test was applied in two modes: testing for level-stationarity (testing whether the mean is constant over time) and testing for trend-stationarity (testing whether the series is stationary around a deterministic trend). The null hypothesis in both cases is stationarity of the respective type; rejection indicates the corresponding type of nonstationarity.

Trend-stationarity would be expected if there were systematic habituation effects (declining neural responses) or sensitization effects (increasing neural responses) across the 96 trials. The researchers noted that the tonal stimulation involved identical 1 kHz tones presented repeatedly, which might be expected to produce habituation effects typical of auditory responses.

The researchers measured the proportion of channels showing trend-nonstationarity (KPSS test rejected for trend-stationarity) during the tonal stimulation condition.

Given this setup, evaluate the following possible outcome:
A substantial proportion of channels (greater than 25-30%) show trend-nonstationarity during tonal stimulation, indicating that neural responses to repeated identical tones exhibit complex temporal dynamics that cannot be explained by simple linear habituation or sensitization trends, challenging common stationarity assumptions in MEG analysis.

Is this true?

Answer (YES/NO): NO